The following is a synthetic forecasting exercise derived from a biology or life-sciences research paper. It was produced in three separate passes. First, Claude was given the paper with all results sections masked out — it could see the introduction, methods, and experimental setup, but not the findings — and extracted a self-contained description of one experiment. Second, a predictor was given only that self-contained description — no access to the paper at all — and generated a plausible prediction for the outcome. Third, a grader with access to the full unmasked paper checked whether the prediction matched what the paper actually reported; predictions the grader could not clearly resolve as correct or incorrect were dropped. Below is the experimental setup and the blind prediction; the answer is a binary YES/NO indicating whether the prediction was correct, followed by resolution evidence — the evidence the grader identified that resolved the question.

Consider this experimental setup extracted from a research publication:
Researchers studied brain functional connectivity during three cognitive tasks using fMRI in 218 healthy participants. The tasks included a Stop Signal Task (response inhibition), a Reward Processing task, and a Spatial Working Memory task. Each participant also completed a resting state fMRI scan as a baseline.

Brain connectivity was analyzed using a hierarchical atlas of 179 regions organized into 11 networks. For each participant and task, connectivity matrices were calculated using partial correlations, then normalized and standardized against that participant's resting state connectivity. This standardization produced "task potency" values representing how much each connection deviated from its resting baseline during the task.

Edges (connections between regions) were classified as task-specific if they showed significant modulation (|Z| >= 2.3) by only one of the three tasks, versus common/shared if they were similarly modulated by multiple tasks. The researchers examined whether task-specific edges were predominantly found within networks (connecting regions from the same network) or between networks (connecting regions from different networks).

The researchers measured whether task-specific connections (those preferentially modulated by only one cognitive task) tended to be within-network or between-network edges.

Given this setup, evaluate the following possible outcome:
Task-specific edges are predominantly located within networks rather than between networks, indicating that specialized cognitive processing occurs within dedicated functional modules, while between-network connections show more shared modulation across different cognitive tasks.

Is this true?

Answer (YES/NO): NO